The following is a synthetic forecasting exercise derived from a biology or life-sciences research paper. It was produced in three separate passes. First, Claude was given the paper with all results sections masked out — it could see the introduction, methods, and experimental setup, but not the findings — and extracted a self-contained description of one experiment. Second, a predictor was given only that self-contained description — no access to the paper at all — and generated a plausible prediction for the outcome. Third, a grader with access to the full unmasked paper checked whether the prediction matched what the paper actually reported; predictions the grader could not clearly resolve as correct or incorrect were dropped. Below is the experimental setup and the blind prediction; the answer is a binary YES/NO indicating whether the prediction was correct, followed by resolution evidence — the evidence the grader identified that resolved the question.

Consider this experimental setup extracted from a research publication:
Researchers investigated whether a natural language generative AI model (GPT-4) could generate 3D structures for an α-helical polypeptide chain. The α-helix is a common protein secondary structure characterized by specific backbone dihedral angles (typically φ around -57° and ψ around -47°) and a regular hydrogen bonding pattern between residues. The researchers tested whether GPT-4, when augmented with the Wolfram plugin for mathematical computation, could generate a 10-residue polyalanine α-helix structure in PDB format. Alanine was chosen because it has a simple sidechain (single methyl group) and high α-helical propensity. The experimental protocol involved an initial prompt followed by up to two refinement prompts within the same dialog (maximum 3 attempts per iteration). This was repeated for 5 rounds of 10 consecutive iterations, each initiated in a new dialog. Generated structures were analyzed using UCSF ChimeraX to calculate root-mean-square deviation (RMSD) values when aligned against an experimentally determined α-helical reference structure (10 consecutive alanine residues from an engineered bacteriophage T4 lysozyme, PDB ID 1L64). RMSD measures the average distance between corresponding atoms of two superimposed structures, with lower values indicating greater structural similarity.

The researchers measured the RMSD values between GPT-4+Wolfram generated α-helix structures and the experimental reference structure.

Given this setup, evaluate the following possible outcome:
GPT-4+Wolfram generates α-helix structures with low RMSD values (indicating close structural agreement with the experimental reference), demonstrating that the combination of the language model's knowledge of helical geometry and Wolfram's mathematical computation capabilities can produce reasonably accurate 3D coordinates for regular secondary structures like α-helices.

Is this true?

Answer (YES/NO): YES